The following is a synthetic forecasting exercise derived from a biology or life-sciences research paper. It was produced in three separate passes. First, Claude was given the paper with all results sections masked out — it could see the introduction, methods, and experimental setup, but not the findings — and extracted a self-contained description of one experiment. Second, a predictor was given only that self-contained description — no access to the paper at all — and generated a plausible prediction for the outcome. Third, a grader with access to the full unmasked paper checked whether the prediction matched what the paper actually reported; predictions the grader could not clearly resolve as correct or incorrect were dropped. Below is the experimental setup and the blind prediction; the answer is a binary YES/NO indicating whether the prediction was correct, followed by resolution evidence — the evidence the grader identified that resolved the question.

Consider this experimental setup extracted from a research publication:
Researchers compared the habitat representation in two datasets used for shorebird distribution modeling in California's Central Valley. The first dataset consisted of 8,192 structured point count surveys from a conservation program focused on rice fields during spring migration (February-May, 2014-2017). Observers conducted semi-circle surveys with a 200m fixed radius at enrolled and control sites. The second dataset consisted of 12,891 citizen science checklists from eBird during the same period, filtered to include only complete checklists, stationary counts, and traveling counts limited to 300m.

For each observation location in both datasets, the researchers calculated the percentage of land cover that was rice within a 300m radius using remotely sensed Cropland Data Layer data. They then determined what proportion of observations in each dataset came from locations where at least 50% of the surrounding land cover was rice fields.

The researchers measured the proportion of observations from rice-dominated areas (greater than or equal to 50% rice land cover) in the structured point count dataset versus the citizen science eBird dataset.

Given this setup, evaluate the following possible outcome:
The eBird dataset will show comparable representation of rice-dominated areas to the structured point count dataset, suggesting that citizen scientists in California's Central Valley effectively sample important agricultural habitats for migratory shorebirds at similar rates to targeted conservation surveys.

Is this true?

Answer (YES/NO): NO